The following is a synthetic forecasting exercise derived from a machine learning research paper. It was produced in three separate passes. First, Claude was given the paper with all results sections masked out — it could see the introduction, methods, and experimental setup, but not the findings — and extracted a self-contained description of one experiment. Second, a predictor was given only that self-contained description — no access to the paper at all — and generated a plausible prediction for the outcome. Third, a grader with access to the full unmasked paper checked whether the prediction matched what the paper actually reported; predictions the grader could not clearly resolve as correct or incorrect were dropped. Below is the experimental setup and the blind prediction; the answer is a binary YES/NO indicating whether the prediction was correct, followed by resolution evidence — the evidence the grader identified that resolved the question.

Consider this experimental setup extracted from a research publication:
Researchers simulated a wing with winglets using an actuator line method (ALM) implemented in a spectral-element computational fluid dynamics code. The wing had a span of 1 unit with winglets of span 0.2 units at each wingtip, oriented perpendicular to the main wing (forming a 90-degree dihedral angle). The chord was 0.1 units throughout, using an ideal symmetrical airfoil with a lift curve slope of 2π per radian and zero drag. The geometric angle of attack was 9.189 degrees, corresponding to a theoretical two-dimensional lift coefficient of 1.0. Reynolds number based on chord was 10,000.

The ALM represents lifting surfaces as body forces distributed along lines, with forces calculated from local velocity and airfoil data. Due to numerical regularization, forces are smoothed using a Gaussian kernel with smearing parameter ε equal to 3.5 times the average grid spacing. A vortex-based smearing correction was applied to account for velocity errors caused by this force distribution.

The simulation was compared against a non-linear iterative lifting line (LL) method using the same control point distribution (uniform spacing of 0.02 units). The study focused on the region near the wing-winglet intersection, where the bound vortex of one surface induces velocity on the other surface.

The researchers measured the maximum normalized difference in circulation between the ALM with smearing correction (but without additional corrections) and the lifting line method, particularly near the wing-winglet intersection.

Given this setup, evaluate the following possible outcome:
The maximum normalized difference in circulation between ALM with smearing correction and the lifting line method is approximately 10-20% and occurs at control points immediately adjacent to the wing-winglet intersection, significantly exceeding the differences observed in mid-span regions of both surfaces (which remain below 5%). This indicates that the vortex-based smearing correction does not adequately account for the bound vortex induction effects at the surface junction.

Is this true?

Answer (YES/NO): NO